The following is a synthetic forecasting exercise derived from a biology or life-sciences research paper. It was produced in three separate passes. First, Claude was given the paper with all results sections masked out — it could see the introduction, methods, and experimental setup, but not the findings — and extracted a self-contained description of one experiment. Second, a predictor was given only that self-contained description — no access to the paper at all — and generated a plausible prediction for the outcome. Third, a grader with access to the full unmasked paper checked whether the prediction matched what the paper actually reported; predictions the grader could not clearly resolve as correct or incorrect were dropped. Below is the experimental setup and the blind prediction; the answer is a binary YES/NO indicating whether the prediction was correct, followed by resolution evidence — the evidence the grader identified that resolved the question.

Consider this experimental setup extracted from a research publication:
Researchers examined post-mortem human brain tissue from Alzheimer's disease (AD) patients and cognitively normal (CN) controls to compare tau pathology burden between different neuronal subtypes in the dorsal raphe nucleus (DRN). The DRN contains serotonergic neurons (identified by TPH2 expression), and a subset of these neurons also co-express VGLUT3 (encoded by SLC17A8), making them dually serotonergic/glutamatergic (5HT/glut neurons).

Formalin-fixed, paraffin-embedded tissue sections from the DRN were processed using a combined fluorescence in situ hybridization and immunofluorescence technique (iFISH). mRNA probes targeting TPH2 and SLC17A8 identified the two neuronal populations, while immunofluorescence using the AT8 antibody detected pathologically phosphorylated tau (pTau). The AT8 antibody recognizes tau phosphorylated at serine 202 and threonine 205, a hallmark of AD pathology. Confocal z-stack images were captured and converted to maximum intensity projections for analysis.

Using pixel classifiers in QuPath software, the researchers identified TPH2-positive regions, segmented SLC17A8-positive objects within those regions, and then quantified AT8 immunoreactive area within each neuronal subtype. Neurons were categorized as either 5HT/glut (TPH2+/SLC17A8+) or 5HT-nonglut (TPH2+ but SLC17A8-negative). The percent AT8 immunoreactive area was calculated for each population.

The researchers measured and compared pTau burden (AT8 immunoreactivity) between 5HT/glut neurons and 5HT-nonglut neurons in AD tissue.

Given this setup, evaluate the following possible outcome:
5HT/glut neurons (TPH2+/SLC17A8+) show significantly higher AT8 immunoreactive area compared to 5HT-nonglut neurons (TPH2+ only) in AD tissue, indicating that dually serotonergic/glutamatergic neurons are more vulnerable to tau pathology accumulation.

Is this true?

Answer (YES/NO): YES